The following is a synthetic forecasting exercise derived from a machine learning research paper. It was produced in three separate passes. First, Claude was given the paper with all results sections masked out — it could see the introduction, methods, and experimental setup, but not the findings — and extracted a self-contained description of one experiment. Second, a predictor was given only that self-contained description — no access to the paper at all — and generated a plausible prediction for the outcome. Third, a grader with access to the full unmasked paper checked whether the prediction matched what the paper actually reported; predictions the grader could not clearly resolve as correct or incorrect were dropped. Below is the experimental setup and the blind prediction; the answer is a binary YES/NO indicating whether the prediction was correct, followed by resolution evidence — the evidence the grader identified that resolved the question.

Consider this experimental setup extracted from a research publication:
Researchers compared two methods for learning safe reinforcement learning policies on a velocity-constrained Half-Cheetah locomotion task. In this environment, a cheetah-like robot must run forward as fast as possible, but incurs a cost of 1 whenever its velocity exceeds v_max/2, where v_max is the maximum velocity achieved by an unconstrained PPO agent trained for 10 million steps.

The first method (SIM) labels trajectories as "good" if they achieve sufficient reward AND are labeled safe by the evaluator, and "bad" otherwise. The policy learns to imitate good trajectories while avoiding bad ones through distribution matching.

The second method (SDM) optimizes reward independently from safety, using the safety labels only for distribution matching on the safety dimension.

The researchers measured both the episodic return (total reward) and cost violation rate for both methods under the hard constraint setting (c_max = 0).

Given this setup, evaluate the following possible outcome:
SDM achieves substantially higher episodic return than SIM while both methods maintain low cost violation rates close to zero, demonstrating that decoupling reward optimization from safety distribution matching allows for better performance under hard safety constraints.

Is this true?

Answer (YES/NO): NO